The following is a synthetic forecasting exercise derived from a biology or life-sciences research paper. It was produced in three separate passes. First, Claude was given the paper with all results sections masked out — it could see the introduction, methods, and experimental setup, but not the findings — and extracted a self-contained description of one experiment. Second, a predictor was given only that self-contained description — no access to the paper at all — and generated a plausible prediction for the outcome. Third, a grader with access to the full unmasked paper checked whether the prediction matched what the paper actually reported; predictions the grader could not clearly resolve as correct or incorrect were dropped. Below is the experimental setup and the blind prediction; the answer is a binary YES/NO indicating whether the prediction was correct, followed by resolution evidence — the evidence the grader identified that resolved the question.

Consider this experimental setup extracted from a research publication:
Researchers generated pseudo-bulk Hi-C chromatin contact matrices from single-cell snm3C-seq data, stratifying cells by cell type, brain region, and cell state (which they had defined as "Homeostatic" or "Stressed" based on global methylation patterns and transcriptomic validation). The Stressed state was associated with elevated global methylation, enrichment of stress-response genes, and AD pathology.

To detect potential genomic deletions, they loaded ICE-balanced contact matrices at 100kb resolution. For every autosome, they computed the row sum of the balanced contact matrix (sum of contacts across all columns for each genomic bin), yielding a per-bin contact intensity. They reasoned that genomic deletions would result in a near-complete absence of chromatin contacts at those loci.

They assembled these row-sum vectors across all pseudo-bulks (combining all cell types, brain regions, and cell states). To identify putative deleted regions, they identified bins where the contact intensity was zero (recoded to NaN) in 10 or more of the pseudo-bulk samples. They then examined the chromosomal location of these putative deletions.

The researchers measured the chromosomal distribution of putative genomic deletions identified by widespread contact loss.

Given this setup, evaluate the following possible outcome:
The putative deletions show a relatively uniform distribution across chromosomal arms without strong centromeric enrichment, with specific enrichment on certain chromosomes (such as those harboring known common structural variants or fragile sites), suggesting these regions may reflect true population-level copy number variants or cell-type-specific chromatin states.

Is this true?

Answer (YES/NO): NO